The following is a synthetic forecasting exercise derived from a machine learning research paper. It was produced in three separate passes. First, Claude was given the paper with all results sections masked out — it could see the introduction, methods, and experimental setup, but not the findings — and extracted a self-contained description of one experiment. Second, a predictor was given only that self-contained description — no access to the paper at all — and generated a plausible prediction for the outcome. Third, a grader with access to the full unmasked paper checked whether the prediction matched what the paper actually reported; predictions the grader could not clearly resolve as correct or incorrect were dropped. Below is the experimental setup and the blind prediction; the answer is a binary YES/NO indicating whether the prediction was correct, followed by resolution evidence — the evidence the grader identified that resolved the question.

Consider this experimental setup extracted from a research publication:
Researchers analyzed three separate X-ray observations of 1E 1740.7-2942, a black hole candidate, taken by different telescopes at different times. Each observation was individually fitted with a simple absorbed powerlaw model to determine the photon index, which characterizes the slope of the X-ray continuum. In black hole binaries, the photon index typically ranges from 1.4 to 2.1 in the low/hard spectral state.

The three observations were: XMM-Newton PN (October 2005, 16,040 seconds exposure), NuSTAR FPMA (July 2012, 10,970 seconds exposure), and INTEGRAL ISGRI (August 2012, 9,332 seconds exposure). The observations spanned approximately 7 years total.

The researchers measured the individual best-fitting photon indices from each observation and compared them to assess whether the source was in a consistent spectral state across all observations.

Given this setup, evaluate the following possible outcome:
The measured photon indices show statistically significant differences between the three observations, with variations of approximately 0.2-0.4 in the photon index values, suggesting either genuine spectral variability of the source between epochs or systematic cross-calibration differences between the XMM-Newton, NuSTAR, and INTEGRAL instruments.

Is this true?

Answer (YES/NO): NO